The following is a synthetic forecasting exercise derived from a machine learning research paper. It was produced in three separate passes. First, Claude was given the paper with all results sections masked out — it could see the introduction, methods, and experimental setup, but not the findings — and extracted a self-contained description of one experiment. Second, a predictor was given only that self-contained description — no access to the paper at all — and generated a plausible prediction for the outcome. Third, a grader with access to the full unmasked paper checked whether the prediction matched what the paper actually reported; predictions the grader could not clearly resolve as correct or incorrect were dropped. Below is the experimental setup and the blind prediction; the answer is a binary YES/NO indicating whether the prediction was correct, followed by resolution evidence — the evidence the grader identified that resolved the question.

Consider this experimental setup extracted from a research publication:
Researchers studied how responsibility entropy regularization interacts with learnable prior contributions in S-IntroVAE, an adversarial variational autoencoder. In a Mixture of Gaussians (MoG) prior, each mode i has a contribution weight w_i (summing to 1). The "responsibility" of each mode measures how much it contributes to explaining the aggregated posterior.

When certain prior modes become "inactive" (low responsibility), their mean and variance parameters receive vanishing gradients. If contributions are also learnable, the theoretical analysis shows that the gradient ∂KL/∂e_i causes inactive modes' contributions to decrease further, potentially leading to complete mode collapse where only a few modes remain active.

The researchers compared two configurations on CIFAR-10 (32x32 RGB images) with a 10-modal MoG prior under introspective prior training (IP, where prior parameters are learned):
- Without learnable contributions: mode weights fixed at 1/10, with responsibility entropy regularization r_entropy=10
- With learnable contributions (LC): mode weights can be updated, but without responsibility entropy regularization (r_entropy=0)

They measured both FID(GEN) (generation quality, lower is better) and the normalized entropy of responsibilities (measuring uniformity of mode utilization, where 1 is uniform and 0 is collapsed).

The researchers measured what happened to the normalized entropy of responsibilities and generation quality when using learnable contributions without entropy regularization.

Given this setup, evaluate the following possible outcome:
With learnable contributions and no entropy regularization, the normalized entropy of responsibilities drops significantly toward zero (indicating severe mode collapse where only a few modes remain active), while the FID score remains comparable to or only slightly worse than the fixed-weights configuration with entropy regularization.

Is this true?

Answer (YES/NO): NO